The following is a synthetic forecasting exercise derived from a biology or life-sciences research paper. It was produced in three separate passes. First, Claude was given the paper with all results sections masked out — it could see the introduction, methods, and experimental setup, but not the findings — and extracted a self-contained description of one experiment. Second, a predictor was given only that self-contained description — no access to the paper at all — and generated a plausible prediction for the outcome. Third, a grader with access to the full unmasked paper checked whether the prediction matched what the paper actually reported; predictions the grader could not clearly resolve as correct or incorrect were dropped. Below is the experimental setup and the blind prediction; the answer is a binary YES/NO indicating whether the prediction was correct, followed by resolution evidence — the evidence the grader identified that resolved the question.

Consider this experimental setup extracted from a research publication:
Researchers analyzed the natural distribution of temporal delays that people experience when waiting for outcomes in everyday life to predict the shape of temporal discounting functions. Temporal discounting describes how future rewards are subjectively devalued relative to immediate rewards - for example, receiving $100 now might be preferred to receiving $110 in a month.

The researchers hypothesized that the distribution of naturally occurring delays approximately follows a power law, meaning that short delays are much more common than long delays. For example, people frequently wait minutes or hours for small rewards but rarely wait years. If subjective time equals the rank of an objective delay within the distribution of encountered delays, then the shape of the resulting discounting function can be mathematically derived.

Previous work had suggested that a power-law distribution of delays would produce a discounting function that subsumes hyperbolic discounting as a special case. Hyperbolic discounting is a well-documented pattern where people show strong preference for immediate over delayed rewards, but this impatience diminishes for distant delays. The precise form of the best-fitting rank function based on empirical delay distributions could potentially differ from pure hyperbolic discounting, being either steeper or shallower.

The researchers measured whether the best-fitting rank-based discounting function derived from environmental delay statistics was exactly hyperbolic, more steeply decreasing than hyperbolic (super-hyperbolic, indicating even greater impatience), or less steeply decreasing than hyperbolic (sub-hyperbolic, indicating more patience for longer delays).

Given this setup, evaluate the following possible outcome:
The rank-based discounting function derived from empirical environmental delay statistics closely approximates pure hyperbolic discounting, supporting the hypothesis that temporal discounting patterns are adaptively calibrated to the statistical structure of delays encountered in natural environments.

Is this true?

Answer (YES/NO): NO